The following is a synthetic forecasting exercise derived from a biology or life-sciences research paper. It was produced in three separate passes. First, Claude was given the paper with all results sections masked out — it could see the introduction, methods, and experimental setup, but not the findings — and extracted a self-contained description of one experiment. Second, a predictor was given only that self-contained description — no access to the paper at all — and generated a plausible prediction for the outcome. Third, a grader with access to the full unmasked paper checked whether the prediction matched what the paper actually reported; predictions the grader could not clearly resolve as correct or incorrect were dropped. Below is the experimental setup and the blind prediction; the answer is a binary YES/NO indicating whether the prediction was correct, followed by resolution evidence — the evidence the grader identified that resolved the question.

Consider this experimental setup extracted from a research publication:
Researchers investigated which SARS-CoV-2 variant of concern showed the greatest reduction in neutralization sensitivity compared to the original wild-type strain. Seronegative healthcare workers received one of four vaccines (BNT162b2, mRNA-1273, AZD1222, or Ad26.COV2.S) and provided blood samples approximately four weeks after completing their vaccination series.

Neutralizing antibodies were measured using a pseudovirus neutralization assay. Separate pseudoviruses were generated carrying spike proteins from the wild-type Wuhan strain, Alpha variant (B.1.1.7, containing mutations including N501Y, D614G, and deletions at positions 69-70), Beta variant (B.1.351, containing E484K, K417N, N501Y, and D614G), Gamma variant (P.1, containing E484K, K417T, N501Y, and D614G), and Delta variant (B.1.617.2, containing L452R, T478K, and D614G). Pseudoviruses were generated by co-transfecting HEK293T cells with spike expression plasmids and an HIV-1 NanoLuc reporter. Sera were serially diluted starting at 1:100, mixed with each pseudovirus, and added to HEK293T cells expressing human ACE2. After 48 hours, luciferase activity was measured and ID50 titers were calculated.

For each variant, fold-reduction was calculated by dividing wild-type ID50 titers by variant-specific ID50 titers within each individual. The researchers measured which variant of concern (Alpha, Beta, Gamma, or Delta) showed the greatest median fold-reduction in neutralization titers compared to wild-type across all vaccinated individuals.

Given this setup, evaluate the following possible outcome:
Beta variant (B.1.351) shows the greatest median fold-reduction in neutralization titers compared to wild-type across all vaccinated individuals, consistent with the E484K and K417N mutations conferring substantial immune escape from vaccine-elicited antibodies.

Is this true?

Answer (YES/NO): YES